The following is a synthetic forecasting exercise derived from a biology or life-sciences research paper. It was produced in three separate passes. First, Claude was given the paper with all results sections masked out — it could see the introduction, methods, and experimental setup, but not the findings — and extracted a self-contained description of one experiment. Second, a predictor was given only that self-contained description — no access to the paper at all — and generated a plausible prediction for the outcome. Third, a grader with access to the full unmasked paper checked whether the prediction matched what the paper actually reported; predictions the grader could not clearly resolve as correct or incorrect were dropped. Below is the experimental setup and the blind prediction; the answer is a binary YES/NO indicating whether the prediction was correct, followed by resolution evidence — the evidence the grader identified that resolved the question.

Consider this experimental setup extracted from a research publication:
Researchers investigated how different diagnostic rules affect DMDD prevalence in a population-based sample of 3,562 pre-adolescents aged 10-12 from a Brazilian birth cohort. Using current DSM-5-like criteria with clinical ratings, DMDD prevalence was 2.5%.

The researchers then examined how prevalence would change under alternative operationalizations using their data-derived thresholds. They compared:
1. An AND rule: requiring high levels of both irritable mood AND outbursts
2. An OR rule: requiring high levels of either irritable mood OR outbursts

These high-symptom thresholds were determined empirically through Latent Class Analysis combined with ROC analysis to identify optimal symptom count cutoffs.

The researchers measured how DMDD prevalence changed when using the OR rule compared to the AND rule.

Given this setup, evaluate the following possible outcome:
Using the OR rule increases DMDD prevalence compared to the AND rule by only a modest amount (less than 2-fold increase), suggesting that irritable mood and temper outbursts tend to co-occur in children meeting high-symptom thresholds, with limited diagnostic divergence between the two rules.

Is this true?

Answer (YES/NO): NO